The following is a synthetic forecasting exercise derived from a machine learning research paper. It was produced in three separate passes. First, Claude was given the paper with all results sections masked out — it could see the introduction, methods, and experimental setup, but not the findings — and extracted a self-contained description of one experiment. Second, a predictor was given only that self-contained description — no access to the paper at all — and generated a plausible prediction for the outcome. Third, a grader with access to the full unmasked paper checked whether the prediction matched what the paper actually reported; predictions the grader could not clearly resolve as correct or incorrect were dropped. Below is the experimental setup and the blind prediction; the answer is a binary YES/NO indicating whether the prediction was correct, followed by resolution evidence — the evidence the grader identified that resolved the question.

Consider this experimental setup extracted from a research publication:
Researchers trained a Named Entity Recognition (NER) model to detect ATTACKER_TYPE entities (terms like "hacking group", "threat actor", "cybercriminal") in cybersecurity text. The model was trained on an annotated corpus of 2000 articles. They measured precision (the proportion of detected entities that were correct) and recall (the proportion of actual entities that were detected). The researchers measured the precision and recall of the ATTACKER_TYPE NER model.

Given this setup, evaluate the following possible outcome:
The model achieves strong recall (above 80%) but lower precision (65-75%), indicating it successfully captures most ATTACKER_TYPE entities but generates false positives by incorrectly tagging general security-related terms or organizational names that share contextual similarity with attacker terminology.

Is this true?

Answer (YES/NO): NO